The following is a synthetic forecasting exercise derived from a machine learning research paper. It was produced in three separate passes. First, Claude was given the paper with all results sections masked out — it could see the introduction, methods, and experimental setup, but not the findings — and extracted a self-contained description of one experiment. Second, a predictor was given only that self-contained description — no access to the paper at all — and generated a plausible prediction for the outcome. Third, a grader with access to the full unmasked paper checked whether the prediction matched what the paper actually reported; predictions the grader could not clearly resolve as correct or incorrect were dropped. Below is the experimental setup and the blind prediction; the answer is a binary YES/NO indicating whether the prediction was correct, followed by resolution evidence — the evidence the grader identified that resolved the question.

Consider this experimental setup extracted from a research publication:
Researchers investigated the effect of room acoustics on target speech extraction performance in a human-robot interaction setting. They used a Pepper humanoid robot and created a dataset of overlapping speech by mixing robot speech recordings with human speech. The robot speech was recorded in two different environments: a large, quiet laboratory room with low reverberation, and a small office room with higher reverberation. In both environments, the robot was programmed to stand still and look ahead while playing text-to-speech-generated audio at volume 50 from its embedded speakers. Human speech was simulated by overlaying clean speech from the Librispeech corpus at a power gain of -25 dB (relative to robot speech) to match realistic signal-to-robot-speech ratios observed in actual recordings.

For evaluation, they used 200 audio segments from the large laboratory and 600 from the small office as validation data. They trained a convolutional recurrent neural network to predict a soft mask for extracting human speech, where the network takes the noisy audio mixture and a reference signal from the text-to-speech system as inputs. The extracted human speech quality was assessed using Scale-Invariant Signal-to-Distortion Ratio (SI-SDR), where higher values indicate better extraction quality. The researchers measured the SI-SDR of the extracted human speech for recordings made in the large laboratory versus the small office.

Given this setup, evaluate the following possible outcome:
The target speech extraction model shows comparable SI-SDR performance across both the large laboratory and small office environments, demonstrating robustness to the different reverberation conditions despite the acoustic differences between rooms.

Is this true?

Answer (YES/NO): YES